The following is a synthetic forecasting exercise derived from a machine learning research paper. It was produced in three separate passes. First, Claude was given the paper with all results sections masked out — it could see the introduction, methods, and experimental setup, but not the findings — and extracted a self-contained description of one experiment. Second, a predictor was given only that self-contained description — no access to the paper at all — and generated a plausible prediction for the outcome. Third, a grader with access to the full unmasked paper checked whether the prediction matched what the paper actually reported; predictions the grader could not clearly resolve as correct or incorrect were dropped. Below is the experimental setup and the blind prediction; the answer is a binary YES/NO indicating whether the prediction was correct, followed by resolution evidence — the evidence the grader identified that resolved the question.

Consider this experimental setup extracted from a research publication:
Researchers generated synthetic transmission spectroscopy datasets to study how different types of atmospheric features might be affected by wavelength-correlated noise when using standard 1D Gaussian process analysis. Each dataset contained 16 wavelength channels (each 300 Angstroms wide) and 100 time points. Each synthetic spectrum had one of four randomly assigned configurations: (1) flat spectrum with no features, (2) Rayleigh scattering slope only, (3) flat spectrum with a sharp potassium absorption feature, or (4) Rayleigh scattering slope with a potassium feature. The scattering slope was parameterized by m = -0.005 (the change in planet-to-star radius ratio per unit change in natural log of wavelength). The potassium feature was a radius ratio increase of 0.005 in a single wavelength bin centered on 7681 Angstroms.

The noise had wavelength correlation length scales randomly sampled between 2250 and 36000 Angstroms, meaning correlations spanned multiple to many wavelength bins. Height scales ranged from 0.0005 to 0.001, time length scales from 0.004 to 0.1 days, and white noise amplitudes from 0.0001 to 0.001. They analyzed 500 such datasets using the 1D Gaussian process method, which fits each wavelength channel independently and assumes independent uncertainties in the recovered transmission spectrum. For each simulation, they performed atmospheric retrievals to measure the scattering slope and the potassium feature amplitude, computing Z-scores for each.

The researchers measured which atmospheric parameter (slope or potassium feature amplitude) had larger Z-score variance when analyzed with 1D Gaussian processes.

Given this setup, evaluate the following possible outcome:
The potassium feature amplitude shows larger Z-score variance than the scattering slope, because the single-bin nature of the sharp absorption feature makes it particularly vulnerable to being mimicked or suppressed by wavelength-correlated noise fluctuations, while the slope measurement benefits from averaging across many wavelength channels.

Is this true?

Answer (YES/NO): NO